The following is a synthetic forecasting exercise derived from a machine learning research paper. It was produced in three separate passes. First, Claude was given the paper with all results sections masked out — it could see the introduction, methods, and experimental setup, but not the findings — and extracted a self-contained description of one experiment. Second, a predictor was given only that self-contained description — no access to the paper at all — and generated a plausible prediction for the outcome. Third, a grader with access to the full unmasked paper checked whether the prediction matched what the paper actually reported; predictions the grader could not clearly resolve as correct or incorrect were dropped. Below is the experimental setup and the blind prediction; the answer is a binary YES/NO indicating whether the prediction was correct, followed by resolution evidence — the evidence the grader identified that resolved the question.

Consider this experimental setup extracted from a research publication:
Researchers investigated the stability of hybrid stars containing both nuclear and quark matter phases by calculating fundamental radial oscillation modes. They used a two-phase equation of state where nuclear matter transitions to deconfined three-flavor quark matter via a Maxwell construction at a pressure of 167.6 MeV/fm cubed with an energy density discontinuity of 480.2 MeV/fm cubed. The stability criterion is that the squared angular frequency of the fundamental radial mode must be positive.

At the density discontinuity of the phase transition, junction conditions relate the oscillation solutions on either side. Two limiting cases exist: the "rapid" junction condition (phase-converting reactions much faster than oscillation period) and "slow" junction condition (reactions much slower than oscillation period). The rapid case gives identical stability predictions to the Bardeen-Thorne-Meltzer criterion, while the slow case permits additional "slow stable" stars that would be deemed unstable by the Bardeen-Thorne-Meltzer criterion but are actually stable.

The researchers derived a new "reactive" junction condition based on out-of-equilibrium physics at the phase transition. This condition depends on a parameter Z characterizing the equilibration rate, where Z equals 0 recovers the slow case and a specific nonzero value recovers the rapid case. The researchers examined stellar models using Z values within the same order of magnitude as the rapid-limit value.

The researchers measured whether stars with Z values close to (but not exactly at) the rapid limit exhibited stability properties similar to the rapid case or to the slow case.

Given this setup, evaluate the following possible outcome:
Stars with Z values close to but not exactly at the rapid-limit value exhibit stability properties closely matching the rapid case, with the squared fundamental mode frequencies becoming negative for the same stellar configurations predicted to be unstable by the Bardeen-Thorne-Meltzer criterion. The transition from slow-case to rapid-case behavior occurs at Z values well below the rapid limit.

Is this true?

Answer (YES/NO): NO